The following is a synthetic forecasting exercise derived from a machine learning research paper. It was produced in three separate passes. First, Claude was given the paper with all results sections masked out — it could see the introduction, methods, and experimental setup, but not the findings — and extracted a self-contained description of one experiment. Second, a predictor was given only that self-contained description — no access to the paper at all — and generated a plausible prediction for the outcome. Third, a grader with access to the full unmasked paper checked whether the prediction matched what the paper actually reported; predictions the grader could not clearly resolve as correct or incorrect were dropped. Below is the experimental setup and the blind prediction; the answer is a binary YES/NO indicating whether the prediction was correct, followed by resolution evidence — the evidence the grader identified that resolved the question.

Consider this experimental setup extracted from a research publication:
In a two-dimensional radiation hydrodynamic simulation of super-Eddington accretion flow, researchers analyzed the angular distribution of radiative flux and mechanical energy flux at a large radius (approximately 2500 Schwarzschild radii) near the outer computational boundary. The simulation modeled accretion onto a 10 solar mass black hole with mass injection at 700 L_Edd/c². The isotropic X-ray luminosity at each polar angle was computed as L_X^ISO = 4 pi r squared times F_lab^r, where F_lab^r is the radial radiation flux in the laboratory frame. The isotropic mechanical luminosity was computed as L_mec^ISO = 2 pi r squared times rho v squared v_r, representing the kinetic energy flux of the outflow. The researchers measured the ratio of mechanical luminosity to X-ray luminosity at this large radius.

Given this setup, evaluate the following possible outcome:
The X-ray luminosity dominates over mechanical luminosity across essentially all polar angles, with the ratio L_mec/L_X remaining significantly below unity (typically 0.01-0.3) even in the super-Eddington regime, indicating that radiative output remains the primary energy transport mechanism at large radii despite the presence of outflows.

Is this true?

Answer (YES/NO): YES